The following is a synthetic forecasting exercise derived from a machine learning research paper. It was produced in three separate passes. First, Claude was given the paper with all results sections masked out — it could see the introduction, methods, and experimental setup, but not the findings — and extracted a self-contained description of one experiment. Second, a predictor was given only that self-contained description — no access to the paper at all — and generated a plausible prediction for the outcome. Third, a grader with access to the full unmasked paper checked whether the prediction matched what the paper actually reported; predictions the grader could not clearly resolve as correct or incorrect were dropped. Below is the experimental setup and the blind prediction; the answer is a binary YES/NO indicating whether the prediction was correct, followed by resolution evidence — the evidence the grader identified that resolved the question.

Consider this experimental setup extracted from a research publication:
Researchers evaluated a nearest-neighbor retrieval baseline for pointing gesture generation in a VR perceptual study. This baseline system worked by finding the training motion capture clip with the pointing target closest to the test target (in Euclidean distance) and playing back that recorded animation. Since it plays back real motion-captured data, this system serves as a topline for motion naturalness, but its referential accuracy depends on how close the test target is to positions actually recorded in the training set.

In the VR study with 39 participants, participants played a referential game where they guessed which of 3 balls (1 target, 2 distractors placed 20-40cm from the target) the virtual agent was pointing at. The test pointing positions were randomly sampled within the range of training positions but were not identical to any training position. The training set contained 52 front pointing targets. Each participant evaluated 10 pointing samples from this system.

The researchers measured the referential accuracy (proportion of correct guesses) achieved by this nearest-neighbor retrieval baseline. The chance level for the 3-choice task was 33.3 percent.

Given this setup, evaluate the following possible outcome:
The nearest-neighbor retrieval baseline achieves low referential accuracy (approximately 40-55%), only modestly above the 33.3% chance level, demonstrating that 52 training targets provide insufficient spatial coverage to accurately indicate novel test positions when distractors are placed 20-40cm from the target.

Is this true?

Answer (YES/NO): NO